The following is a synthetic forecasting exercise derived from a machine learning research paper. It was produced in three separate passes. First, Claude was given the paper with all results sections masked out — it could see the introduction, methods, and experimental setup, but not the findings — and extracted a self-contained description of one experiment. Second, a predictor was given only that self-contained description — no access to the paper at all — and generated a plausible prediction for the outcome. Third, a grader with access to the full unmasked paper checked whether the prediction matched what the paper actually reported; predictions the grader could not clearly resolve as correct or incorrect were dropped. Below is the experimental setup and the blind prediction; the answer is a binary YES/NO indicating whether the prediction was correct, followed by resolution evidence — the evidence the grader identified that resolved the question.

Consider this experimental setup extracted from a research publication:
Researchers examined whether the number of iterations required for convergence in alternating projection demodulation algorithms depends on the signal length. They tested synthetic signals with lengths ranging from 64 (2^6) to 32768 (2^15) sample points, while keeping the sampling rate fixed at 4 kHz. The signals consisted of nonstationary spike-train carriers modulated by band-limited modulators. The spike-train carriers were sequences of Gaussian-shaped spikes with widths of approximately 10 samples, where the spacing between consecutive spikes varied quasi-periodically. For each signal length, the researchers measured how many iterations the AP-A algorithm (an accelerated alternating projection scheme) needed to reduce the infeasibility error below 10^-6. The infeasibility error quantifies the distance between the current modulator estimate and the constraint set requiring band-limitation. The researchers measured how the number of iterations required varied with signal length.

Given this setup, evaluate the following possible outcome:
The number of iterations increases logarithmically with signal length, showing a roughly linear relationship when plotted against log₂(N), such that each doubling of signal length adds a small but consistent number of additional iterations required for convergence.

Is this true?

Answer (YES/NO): NO